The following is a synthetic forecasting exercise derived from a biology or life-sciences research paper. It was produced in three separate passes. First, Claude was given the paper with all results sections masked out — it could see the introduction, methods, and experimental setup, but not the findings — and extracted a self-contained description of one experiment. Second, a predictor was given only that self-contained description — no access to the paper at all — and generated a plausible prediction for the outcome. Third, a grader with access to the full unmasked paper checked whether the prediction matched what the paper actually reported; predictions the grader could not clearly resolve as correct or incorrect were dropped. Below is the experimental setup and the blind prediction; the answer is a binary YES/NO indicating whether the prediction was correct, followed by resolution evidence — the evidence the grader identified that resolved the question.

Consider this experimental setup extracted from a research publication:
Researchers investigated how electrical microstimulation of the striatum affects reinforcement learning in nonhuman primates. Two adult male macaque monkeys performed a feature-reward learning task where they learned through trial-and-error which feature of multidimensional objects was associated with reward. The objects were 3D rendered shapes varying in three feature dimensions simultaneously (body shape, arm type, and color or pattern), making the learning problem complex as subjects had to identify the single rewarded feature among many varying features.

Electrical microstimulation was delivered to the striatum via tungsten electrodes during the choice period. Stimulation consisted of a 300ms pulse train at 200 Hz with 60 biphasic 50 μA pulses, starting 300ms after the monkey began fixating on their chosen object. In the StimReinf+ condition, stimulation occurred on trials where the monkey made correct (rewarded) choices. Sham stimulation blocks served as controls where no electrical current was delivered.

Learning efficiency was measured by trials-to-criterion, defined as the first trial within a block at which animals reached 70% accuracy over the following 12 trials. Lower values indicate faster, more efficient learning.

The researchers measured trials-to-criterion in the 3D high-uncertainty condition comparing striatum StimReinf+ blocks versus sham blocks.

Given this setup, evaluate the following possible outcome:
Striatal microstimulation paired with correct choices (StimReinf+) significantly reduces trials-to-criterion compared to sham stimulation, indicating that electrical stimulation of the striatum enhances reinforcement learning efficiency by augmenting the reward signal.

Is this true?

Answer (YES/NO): NO